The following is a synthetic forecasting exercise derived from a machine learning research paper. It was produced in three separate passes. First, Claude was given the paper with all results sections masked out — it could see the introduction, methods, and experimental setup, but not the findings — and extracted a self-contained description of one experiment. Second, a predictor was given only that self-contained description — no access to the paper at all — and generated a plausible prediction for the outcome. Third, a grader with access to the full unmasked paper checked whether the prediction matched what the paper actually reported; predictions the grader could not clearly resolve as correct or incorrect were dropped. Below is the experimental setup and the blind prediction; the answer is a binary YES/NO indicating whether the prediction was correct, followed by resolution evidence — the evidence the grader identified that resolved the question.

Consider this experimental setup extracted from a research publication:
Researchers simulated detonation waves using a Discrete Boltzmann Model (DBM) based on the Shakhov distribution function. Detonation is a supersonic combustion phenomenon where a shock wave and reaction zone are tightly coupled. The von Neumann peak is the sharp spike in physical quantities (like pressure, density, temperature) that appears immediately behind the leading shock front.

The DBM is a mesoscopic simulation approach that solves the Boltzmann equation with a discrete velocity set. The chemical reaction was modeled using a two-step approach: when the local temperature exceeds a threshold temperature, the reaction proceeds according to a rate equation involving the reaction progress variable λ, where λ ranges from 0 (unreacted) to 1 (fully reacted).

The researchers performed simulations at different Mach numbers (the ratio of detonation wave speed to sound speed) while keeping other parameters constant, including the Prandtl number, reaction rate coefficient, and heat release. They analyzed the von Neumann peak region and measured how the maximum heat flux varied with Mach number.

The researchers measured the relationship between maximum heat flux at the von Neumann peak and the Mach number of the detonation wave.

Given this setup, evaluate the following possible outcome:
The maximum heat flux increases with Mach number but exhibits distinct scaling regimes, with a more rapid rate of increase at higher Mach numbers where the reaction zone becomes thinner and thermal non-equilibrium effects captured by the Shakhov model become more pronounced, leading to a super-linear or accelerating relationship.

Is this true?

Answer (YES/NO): NO